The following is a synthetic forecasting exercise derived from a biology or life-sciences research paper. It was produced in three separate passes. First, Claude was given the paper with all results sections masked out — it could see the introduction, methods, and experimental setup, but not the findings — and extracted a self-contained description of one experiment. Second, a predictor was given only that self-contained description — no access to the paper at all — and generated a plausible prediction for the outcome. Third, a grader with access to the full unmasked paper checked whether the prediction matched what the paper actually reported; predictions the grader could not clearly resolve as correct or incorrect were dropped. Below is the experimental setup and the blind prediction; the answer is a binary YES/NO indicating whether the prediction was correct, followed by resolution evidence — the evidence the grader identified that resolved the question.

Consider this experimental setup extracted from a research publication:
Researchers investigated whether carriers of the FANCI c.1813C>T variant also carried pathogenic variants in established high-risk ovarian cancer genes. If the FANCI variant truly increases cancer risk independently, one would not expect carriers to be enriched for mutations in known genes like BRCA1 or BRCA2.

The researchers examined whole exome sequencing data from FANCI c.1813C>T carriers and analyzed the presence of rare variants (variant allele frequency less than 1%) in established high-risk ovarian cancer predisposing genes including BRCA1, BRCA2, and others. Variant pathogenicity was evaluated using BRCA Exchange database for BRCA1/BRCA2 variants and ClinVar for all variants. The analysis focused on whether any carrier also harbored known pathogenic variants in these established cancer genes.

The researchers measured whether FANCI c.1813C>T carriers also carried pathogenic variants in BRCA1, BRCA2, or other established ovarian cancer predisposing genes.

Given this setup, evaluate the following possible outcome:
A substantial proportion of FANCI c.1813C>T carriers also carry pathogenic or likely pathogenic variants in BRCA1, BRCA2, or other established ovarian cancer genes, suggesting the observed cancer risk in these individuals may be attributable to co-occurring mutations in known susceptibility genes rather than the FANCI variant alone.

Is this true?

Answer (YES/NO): NO